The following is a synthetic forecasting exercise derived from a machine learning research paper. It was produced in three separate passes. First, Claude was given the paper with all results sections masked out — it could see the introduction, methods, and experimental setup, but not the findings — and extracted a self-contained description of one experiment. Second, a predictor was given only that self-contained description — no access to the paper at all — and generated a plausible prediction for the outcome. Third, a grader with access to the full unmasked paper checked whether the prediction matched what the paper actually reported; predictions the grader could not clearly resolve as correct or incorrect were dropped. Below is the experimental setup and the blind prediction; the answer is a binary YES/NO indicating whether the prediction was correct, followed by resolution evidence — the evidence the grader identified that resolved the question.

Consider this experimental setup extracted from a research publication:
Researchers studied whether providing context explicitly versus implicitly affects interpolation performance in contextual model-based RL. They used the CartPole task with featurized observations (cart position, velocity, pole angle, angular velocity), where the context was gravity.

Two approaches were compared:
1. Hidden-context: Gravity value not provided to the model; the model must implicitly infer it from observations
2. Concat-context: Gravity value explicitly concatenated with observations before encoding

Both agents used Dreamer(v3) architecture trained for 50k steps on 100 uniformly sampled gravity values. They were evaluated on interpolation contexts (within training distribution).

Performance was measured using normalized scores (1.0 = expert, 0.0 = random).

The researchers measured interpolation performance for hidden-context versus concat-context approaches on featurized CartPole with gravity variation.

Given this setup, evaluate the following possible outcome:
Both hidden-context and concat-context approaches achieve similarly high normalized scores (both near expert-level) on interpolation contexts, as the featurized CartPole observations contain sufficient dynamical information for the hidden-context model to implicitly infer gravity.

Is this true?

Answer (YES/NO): YES